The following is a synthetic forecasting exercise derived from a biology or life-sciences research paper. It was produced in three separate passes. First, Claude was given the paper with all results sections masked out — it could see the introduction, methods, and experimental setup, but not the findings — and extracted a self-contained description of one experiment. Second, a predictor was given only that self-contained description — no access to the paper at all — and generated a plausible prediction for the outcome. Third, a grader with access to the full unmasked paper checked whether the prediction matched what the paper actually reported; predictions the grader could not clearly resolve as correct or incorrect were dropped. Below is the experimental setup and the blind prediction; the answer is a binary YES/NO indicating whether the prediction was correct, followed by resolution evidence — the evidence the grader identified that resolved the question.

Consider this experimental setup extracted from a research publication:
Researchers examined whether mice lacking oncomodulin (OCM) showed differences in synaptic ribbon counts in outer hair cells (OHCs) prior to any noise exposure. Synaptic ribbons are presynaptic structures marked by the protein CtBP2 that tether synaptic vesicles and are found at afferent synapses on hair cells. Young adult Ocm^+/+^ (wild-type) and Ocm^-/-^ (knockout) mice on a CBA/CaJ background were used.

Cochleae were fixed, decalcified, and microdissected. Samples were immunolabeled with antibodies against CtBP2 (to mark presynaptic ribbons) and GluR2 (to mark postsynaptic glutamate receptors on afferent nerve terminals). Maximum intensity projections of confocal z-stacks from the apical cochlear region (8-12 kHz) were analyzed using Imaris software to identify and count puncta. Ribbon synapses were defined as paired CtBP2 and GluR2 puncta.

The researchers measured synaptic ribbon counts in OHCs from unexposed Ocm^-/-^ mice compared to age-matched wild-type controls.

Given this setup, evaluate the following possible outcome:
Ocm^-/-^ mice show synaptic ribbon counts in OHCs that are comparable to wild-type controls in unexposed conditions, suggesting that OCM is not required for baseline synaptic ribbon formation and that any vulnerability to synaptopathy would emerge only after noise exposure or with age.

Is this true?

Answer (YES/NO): YES